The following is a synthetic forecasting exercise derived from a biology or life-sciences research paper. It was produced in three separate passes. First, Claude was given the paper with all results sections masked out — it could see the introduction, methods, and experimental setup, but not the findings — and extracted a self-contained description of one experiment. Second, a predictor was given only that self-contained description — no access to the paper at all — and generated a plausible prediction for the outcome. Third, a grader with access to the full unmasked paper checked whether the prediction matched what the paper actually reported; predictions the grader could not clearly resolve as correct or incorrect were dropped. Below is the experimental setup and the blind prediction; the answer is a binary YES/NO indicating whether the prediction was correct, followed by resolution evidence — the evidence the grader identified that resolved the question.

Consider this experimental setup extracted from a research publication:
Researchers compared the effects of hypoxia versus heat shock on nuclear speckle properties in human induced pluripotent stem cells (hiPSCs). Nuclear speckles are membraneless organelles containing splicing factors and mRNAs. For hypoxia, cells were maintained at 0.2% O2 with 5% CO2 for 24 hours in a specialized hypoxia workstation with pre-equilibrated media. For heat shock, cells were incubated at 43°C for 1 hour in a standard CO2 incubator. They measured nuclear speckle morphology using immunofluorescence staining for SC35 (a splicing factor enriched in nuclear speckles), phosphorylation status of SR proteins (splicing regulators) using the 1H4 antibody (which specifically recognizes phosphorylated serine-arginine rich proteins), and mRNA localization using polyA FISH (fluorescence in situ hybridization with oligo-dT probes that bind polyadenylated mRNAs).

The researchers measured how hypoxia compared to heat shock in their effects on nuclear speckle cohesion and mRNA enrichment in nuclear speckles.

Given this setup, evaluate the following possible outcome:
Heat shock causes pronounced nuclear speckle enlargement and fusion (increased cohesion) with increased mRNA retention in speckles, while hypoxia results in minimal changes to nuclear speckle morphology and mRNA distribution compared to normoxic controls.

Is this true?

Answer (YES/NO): NO